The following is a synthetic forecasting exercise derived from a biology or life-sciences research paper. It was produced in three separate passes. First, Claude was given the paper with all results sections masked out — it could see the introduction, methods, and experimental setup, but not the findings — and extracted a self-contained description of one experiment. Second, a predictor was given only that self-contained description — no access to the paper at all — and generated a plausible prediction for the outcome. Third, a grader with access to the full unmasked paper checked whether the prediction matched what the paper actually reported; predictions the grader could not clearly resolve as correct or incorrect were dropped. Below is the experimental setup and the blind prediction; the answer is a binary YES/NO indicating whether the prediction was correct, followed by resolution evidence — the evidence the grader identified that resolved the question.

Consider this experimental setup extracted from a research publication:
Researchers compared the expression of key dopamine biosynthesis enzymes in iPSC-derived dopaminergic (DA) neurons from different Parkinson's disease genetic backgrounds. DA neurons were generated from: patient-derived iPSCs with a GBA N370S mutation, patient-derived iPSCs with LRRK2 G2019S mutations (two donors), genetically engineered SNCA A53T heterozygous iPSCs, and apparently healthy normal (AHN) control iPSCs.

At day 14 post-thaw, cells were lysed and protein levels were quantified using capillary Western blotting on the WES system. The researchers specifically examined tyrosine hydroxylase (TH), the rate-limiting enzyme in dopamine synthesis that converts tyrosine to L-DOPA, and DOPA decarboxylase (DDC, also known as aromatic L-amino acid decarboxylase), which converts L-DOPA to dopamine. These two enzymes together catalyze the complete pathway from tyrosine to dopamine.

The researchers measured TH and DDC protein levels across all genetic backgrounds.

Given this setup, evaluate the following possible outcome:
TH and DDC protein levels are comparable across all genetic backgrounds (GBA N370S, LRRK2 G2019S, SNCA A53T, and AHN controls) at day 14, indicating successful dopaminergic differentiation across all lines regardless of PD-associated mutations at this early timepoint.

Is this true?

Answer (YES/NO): NO